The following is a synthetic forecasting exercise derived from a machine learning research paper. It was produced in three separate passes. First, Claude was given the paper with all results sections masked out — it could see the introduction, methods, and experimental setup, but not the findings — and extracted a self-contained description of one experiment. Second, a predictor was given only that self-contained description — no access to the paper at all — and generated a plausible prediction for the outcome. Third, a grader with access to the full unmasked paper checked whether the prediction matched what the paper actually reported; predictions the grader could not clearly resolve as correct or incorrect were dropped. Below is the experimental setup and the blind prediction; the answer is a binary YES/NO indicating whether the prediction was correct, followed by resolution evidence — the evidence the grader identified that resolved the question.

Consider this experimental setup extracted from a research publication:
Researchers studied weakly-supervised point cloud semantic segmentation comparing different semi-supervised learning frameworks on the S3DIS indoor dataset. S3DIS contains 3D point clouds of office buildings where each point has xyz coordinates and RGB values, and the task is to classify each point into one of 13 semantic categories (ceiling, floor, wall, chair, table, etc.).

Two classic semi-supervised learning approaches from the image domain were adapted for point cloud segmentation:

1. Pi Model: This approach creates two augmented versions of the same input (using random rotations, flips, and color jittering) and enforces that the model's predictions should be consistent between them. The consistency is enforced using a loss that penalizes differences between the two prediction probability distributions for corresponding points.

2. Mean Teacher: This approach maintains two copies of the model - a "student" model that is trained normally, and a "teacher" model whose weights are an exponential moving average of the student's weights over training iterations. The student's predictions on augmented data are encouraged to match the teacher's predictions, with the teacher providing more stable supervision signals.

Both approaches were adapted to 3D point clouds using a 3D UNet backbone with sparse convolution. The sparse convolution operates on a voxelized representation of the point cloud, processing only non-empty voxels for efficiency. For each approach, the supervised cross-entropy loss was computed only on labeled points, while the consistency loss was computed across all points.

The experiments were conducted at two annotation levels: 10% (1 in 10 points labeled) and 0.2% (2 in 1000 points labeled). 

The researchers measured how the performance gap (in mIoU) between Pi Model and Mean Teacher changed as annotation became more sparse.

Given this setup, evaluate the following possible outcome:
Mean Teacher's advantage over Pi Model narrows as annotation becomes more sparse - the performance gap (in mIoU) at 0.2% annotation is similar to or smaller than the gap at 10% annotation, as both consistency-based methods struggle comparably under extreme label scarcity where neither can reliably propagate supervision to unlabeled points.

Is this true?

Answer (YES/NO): YES